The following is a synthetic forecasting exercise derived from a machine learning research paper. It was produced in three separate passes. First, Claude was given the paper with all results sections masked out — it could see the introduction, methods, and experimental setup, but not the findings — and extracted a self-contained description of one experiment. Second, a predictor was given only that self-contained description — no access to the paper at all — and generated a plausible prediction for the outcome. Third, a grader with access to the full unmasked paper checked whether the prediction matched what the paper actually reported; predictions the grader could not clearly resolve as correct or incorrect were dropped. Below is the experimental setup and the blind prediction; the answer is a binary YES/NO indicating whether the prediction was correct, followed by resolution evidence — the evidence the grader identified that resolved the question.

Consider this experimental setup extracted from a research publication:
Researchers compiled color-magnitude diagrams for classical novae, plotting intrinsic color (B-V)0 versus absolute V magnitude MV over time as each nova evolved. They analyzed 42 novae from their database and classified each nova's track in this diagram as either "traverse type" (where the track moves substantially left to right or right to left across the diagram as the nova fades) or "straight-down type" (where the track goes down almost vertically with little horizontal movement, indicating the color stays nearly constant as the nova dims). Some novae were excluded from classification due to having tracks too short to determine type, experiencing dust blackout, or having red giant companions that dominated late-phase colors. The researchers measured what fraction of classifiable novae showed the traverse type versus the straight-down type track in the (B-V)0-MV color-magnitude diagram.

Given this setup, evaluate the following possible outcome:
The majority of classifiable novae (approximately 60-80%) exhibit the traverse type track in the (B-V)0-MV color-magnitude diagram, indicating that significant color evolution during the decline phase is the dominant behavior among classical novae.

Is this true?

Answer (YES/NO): NO